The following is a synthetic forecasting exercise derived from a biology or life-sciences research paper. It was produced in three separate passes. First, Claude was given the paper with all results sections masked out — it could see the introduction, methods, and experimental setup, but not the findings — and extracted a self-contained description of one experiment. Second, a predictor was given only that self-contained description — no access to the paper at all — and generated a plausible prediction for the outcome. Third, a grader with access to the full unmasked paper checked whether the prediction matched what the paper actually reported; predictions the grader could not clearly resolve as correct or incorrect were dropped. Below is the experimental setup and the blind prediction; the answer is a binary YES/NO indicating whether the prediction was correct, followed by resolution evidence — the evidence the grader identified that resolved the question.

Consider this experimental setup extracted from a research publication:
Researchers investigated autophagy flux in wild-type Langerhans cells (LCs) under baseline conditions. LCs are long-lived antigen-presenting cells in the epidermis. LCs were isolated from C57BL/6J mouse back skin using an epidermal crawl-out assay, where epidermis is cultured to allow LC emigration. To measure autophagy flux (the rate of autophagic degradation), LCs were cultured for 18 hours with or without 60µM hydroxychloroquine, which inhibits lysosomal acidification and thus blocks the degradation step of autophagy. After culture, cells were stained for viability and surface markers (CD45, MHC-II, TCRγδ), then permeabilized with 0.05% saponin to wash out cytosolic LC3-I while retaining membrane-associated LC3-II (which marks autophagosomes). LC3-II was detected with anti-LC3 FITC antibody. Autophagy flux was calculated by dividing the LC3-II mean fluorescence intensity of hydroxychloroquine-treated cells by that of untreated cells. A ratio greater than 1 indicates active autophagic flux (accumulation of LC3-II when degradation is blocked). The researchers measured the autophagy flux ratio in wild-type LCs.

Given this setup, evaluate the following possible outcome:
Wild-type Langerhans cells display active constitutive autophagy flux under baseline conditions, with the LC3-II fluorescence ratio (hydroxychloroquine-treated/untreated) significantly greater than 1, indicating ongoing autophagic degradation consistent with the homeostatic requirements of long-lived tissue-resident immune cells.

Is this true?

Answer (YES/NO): YES